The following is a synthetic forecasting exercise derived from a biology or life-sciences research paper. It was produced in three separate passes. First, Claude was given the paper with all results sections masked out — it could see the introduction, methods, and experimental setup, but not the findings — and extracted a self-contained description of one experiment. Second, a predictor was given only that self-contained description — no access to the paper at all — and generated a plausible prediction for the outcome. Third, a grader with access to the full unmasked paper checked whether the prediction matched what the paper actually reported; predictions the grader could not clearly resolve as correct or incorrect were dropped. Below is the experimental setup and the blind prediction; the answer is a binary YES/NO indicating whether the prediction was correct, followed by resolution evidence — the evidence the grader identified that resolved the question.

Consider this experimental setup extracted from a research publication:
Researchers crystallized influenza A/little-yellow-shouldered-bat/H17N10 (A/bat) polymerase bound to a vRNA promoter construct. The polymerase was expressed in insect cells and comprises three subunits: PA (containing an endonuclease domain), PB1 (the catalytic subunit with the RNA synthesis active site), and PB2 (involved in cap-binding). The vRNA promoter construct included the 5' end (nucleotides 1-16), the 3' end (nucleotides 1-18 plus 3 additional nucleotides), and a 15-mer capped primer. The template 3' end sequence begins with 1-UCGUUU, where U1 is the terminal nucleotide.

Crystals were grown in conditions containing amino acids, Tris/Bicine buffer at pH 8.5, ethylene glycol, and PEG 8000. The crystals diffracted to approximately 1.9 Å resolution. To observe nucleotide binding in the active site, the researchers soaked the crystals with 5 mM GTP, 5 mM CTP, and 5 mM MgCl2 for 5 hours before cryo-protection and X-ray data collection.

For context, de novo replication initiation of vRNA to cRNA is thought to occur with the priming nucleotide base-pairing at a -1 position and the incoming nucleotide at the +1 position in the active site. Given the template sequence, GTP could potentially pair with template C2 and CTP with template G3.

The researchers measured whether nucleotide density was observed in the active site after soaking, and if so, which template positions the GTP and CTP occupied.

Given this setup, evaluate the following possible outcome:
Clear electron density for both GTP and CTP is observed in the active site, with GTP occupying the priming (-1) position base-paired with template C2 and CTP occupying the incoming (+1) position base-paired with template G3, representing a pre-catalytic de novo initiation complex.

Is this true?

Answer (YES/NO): YES